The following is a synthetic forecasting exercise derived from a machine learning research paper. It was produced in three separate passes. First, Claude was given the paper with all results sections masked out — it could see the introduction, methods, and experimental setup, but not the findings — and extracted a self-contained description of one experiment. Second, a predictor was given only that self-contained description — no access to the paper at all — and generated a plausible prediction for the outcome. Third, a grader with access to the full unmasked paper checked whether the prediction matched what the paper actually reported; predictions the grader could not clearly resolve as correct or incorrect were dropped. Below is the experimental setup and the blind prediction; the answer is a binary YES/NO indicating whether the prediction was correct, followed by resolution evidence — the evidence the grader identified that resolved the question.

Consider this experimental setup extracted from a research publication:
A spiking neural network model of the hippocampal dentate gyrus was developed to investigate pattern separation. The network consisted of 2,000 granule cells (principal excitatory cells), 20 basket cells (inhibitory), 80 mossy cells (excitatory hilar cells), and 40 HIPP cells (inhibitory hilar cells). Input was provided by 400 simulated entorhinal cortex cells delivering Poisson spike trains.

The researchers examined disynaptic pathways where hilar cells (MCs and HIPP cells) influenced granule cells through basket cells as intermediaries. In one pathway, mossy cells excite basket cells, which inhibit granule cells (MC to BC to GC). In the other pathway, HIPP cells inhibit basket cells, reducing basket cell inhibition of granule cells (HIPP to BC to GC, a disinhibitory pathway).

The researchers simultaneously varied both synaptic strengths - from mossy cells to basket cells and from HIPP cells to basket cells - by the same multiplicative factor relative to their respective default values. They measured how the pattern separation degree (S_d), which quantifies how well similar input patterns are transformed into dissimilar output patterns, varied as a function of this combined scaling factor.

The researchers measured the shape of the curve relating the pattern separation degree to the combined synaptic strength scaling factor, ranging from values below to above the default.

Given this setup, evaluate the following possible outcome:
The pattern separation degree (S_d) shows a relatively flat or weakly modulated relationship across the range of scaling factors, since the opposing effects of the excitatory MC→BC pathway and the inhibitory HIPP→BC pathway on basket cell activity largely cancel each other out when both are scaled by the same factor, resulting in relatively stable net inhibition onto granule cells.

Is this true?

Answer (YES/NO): NO